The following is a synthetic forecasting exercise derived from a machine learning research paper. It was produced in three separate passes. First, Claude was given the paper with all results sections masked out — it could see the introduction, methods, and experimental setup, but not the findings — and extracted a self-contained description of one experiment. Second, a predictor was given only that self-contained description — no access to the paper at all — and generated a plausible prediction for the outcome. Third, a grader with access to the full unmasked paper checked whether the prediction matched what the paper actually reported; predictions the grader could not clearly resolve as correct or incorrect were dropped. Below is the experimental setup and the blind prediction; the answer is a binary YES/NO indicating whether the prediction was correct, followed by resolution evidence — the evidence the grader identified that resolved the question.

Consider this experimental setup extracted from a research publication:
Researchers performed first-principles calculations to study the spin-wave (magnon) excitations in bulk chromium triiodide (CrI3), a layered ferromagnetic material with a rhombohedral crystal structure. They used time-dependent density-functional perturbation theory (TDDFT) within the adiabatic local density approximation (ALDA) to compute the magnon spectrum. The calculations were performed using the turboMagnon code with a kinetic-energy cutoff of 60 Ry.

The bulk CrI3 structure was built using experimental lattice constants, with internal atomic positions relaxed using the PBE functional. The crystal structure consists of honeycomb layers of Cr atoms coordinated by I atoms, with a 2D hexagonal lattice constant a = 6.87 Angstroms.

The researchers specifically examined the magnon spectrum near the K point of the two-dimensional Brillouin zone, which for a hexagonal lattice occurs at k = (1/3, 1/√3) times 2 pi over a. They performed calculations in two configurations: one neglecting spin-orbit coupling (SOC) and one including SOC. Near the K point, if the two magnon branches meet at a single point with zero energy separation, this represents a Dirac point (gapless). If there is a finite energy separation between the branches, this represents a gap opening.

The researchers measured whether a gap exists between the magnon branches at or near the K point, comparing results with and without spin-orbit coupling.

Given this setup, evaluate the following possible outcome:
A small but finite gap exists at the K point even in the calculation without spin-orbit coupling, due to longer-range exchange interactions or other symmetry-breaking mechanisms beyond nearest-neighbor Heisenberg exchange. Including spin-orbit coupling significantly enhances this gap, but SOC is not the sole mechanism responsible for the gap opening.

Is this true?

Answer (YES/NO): NO